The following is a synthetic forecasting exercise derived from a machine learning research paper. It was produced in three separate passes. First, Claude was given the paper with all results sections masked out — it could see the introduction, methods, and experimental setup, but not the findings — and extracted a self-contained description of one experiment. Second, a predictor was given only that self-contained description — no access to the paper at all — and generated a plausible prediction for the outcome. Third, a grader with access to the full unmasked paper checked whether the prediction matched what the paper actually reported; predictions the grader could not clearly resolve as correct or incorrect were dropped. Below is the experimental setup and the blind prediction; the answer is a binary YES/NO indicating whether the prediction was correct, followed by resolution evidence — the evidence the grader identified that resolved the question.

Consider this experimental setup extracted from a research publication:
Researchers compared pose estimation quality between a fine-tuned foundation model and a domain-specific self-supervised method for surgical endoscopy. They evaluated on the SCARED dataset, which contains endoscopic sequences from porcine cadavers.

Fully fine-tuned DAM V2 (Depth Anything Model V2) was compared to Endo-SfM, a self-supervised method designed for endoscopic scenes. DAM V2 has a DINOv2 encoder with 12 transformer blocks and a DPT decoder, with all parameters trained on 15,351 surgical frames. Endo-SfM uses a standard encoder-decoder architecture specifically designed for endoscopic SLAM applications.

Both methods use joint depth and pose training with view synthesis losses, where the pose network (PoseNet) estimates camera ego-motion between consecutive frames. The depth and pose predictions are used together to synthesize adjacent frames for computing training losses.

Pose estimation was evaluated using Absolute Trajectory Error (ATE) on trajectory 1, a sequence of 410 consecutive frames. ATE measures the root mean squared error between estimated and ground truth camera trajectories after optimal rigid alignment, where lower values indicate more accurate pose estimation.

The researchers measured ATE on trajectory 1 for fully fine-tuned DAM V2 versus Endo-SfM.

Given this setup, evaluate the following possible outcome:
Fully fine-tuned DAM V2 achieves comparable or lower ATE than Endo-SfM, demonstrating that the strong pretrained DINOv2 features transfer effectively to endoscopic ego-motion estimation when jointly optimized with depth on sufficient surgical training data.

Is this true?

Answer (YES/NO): YES